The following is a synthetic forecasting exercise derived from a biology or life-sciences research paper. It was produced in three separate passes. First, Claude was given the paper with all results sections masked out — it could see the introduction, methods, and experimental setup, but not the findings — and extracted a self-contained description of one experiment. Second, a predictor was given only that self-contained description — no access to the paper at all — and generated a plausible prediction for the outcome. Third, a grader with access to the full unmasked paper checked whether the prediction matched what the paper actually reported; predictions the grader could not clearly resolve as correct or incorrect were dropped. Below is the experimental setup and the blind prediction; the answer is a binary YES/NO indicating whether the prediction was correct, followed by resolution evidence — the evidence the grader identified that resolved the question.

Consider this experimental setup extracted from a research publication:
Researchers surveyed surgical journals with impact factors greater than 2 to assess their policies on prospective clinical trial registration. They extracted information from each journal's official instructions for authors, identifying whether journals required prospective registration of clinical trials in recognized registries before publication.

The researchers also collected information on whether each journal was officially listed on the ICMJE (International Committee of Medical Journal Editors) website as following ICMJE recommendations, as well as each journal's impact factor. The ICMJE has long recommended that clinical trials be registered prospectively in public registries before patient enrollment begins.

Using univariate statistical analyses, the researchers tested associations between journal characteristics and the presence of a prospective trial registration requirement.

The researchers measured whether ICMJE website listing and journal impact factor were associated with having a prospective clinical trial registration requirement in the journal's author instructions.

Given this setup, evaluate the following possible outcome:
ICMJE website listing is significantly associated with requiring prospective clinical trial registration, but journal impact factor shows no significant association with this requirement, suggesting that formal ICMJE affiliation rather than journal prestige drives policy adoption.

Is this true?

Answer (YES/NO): NO